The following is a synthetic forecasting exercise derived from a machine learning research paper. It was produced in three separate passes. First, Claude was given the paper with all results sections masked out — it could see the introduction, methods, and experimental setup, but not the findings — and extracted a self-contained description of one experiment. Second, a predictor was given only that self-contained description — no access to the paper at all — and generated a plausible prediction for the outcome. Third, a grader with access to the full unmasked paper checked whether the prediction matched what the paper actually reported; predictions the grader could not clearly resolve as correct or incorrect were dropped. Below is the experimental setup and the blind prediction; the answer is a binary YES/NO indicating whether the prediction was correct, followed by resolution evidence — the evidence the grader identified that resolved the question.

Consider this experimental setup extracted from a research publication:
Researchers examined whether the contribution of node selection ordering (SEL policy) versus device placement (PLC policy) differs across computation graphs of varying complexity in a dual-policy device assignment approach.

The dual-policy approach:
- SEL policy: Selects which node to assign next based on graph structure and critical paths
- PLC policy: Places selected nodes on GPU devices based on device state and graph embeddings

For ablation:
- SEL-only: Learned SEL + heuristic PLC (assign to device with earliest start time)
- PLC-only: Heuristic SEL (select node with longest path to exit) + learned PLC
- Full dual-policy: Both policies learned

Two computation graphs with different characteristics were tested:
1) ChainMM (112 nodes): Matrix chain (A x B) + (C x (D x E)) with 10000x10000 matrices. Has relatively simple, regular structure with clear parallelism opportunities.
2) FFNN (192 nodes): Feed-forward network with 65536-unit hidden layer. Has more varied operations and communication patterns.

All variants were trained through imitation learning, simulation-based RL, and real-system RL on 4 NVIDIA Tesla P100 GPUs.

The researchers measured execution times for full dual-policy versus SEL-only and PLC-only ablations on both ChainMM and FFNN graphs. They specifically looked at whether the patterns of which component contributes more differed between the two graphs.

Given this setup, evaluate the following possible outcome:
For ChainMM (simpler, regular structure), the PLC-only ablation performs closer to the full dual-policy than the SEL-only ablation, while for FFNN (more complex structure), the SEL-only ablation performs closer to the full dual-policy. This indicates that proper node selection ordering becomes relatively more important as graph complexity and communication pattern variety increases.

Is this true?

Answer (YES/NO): YES